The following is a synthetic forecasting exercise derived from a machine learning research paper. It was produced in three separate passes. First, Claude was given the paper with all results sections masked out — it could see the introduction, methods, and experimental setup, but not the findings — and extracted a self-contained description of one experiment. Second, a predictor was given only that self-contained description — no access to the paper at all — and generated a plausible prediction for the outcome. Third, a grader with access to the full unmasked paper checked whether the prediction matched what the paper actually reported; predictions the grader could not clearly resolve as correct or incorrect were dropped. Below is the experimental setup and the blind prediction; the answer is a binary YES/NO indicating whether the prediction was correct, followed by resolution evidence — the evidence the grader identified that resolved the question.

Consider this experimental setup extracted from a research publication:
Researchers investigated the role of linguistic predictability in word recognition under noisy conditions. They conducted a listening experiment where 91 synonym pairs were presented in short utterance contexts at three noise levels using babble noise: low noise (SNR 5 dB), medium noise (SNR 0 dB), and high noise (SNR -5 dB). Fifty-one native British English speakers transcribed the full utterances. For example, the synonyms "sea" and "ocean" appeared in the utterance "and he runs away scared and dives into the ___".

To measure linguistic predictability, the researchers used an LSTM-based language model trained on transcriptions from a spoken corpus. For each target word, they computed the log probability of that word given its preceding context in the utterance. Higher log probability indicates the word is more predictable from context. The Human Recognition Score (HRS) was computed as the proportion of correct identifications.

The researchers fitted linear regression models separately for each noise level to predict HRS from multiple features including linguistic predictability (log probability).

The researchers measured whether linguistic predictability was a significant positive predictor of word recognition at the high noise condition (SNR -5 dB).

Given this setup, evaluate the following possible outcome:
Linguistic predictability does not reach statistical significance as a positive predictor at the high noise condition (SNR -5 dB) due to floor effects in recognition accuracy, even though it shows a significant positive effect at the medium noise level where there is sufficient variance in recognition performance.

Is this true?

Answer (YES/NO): NO